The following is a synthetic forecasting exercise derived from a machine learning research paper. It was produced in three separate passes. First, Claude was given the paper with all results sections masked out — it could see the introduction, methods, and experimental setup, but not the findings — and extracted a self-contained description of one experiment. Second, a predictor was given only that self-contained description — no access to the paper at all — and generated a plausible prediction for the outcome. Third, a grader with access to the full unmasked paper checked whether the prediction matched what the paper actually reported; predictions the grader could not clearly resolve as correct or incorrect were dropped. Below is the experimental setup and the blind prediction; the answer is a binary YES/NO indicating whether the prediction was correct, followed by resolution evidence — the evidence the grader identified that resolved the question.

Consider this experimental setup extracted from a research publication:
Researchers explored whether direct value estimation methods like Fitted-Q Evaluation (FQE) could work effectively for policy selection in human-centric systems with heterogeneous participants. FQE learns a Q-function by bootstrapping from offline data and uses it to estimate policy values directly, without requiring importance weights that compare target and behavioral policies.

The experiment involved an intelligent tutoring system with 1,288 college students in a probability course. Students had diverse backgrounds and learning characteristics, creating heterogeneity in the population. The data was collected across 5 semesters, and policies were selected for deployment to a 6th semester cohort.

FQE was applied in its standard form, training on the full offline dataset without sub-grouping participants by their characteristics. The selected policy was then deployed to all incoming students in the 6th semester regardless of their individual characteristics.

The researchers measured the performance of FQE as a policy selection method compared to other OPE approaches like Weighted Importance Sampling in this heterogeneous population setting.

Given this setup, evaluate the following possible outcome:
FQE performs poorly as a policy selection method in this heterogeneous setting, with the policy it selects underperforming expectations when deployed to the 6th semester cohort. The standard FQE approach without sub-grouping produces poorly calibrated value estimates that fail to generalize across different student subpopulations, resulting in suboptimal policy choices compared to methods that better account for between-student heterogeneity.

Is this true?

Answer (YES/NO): YES